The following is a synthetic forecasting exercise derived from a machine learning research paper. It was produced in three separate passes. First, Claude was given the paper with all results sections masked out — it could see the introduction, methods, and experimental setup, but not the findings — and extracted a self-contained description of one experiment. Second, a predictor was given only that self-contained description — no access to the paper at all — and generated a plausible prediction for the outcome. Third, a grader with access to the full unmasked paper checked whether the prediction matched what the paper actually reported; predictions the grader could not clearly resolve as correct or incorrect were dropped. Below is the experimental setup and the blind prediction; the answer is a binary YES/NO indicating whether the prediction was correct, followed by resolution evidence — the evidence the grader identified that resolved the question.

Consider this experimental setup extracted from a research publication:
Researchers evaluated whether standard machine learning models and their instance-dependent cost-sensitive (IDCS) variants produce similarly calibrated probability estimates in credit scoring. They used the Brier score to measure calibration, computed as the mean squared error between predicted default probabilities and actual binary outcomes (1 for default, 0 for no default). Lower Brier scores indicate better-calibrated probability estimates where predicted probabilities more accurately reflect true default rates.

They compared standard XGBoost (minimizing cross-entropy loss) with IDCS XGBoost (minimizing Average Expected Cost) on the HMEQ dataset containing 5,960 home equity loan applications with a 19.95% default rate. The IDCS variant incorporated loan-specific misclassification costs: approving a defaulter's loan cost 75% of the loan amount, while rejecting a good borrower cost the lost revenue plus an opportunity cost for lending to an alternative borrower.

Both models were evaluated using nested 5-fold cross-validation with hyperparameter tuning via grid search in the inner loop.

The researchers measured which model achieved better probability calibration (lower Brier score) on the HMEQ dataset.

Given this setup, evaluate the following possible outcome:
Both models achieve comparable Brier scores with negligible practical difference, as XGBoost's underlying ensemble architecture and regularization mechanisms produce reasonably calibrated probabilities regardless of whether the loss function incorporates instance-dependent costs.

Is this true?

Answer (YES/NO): NO